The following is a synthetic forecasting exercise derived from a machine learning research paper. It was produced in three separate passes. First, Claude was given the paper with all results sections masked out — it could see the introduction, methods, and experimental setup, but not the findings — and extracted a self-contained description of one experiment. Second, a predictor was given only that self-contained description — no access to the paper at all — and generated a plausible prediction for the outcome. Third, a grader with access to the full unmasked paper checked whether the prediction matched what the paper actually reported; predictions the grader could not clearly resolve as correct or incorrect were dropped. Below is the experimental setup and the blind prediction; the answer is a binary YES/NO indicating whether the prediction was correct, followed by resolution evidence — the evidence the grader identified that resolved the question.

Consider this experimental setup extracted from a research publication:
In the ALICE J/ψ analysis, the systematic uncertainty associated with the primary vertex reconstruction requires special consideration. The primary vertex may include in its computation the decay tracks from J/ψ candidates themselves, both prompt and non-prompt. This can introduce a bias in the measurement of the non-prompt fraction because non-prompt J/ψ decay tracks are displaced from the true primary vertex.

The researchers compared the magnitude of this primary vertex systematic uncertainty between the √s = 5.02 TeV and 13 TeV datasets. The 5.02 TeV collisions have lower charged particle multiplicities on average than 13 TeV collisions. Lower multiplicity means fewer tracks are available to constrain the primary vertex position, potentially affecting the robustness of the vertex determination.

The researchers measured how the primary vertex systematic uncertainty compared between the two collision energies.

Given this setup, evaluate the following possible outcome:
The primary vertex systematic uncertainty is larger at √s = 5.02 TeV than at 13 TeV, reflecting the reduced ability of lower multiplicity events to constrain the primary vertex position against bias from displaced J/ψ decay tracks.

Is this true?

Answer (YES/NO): YES